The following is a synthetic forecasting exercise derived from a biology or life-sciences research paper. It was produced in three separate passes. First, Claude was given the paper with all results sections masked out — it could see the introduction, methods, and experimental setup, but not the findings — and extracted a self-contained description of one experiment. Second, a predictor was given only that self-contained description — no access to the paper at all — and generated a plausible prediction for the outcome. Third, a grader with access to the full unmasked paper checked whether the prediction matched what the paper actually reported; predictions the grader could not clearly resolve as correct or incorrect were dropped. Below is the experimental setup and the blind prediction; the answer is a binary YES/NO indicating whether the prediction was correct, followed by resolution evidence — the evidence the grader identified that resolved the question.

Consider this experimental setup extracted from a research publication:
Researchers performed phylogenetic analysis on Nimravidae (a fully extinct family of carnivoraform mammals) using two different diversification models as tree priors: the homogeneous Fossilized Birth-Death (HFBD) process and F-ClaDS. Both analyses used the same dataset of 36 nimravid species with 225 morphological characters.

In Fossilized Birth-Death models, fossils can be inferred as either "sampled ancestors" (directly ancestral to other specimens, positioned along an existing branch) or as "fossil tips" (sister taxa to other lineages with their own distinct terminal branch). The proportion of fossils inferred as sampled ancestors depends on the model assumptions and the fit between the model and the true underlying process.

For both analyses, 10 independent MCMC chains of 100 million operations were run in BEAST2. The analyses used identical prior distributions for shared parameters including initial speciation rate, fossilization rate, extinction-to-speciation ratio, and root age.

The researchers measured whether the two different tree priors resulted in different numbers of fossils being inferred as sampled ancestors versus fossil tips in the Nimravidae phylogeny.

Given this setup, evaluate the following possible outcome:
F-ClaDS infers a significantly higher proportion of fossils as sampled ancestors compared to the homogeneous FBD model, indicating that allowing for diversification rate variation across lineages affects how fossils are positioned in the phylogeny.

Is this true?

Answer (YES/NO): NO